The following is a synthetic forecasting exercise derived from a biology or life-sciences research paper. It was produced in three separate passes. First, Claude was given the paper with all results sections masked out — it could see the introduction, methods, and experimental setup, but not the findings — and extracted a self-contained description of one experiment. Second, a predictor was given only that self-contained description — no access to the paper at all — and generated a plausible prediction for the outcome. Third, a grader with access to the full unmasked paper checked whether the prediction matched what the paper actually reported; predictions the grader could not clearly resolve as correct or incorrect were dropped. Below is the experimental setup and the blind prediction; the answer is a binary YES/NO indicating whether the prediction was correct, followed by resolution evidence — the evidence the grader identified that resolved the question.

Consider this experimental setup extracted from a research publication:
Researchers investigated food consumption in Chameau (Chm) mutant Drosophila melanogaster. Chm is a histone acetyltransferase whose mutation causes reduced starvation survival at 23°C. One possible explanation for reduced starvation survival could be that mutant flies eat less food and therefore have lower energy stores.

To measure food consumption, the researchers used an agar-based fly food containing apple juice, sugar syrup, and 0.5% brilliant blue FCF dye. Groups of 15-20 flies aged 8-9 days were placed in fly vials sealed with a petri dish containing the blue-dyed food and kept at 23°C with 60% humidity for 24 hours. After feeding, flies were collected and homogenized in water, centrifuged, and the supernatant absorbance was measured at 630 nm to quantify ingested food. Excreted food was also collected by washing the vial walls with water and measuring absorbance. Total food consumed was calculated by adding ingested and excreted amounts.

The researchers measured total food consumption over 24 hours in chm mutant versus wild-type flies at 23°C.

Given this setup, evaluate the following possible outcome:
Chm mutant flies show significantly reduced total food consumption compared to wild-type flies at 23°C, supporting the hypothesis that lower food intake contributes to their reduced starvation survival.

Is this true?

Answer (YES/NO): NO